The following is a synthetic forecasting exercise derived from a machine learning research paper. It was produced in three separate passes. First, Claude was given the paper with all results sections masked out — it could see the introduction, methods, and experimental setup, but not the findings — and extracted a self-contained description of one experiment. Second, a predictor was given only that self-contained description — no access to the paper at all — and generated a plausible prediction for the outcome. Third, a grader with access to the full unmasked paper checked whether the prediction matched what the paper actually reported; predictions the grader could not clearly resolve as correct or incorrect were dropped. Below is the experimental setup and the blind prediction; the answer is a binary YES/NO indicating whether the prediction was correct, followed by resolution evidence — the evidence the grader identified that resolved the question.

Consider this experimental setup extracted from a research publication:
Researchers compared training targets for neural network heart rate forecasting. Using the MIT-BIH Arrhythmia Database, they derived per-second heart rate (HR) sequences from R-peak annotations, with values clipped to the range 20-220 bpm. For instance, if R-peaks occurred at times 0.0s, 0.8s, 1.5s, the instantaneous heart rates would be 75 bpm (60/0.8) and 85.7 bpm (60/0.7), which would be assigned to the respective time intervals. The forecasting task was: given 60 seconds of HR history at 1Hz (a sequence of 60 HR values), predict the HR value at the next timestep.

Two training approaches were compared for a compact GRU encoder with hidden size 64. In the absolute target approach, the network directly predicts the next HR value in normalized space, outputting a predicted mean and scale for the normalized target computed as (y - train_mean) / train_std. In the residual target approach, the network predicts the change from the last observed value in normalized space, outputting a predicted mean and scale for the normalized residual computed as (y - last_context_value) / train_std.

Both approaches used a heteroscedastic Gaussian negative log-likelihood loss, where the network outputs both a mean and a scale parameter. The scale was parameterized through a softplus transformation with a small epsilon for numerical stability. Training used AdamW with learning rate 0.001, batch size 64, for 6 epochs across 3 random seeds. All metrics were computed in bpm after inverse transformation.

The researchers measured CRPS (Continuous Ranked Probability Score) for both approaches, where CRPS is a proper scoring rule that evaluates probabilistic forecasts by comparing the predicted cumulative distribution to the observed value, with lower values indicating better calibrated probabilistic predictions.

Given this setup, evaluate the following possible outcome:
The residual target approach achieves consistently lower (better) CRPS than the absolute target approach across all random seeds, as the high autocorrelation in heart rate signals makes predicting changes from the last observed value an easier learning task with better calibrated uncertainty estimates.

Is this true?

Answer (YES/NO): YES